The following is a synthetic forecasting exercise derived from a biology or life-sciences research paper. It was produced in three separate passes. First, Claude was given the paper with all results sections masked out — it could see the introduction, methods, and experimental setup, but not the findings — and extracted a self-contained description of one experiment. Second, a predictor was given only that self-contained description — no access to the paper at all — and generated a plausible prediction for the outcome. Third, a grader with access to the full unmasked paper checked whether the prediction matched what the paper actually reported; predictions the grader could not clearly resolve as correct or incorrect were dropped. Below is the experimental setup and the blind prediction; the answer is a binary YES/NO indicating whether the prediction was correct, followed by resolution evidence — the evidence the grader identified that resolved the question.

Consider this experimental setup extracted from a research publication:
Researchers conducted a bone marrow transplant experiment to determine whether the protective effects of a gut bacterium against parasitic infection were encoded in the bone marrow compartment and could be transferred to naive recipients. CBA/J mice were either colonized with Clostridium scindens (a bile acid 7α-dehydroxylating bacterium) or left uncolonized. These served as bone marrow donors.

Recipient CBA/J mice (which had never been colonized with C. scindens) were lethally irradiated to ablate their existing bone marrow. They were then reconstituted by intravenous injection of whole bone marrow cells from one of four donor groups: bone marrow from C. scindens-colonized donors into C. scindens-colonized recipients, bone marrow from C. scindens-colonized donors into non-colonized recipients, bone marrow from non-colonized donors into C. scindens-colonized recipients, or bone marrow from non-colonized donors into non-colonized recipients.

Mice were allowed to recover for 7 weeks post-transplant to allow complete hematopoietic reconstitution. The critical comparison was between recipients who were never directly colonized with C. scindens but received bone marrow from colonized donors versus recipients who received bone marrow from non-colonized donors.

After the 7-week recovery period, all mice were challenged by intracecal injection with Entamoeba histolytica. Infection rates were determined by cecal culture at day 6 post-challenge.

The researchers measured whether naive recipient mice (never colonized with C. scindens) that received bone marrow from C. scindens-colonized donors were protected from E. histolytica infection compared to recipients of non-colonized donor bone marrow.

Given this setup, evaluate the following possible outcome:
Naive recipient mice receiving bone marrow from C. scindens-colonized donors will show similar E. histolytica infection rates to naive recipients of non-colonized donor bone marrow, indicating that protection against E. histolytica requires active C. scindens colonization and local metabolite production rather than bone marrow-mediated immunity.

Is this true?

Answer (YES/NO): NO